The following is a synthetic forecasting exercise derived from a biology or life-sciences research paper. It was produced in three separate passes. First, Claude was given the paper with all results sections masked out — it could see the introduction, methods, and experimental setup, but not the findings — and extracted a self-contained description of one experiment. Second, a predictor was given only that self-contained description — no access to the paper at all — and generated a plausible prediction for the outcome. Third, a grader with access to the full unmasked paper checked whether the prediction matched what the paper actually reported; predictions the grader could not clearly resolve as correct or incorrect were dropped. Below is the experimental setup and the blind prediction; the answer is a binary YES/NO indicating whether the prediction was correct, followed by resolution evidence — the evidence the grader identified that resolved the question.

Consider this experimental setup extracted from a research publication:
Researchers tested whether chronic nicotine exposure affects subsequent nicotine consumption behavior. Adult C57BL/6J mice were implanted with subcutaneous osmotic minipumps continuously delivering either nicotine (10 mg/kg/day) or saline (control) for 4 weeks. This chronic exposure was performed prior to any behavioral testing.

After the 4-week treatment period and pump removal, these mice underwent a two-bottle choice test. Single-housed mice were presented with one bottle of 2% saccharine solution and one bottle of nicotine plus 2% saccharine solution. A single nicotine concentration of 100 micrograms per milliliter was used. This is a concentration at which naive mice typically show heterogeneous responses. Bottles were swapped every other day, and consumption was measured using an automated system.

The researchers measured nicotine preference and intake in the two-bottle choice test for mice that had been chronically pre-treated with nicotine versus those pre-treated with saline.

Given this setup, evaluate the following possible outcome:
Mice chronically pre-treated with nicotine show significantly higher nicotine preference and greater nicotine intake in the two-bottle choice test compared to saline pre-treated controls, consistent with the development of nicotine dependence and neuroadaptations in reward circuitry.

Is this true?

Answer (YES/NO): NO